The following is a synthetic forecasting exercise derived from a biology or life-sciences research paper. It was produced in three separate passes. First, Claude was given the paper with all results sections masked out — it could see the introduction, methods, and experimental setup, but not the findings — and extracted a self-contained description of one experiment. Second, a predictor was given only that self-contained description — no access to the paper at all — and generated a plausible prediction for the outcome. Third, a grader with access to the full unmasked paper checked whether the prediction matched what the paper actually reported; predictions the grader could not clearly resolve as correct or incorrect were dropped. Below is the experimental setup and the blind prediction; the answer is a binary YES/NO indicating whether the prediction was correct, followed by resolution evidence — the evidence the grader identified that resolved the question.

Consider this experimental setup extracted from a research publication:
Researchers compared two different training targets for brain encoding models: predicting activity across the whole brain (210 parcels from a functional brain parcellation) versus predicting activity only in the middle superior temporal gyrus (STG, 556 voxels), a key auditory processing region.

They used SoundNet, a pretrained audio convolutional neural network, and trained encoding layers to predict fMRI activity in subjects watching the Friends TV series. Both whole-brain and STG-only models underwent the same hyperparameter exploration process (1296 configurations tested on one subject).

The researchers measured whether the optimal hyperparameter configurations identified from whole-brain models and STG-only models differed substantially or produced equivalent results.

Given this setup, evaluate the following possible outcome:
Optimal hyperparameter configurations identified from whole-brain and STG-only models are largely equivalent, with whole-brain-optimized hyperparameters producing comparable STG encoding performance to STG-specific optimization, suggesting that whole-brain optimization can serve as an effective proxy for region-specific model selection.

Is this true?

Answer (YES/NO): YES